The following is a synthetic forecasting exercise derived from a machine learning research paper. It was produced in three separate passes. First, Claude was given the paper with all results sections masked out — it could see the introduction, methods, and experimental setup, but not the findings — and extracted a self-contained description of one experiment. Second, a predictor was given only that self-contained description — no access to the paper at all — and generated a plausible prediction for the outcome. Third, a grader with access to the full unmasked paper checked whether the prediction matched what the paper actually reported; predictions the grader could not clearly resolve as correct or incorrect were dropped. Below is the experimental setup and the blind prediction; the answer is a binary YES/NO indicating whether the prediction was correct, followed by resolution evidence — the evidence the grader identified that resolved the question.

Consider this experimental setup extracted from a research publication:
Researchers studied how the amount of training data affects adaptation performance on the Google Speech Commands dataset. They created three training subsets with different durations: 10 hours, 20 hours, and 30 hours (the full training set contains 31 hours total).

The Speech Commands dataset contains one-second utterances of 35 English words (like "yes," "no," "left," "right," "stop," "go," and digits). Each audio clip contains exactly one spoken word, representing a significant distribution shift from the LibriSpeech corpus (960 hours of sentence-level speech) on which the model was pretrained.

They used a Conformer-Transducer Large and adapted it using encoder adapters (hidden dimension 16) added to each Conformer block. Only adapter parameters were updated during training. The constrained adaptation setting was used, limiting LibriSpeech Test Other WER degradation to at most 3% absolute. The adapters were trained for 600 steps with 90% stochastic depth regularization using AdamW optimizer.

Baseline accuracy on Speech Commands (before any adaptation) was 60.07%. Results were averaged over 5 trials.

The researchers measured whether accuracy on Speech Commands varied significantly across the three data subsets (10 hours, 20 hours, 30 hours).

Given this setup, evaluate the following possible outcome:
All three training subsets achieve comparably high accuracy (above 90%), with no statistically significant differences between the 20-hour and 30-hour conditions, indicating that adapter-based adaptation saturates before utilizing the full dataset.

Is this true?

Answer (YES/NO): NO